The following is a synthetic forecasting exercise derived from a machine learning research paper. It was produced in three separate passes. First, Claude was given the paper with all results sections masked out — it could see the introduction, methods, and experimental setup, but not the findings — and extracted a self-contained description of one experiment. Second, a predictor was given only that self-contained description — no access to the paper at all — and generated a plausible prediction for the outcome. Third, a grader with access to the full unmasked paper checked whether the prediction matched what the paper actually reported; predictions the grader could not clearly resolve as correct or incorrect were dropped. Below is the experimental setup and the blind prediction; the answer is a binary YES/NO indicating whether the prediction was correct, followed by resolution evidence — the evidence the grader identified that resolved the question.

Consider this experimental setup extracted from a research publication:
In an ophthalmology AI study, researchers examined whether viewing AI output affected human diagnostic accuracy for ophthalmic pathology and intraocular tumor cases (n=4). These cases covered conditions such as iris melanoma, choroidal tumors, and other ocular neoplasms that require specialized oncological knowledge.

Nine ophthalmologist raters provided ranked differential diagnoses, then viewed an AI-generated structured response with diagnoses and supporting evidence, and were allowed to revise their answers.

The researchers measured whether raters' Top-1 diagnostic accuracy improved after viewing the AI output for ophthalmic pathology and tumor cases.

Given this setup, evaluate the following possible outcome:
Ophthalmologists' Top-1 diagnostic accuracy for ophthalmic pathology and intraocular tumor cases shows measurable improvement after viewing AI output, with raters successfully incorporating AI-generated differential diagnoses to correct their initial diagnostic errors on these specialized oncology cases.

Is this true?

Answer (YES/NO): NO